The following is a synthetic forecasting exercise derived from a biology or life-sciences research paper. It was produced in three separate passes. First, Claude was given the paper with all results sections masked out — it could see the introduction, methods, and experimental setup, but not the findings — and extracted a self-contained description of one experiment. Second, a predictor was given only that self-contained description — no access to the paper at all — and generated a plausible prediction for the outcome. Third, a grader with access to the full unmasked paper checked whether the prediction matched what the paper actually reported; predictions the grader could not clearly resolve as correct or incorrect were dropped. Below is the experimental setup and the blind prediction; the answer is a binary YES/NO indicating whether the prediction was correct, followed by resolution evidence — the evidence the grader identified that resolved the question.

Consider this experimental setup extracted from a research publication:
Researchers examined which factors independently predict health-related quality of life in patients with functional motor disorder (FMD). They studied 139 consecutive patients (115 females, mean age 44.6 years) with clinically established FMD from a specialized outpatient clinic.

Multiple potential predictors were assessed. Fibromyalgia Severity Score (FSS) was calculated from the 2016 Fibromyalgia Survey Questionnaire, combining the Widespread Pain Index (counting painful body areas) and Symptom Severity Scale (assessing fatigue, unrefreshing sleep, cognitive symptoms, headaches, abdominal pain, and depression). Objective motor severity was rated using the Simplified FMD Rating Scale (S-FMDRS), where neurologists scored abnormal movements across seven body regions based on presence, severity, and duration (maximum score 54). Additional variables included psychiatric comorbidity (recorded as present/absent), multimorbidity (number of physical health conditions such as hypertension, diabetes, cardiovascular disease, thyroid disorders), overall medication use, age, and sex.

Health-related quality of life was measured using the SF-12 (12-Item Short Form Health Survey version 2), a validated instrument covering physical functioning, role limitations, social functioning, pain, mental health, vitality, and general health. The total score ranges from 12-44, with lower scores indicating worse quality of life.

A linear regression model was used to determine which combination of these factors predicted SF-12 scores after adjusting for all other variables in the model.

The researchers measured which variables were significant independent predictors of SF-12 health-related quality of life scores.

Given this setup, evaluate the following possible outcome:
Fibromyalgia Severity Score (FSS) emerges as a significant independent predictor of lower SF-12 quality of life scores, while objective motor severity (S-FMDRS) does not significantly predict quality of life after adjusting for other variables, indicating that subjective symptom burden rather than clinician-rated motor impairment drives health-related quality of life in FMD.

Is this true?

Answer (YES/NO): NO